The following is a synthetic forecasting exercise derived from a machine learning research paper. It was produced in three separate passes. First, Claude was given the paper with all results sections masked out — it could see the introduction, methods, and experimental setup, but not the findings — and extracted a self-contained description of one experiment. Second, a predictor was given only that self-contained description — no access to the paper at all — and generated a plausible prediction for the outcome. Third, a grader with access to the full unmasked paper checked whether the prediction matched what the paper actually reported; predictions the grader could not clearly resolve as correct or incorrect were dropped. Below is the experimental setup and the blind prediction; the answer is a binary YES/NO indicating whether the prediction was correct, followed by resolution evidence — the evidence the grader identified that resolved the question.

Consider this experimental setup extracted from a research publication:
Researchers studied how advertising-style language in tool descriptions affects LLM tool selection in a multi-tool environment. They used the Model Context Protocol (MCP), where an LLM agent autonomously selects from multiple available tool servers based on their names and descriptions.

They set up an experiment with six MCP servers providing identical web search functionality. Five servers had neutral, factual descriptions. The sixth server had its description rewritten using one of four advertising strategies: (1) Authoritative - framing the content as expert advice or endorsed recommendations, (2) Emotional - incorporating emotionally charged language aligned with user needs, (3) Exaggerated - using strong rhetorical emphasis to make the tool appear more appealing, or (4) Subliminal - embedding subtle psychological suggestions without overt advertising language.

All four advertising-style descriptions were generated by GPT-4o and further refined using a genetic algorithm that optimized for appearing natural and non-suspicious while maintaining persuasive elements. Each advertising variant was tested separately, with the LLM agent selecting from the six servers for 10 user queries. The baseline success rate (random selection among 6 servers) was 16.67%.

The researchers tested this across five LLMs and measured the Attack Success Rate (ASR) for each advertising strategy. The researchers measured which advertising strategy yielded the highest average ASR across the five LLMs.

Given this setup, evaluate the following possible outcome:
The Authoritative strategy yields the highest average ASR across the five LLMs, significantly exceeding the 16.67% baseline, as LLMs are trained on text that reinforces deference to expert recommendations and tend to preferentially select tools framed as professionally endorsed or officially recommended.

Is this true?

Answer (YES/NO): YES